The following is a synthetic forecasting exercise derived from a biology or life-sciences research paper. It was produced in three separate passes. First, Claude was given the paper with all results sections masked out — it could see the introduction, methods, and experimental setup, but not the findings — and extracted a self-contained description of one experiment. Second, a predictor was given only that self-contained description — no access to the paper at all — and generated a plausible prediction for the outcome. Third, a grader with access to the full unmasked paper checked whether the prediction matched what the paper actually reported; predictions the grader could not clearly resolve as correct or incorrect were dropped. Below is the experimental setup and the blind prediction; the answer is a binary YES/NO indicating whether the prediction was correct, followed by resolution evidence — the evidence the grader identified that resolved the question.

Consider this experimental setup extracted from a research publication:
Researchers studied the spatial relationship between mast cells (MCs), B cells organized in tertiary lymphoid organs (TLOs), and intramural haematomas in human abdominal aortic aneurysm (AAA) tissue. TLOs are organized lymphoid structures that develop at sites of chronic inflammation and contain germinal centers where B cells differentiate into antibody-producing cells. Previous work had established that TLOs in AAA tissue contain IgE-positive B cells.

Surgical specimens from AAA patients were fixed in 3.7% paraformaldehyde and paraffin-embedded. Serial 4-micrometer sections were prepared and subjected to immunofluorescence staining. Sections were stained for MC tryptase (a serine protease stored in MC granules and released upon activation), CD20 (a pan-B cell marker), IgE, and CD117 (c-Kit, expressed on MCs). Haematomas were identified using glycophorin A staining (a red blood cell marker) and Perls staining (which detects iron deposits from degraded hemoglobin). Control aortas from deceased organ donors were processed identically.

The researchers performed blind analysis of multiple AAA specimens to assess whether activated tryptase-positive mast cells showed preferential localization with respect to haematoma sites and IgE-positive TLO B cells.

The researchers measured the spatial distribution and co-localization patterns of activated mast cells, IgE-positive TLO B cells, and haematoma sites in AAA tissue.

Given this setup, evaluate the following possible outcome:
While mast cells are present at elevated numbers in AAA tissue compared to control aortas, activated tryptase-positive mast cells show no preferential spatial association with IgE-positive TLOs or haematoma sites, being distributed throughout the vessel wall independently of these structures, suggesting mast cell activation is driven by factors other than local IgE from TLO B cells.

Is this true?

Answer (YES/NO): NO